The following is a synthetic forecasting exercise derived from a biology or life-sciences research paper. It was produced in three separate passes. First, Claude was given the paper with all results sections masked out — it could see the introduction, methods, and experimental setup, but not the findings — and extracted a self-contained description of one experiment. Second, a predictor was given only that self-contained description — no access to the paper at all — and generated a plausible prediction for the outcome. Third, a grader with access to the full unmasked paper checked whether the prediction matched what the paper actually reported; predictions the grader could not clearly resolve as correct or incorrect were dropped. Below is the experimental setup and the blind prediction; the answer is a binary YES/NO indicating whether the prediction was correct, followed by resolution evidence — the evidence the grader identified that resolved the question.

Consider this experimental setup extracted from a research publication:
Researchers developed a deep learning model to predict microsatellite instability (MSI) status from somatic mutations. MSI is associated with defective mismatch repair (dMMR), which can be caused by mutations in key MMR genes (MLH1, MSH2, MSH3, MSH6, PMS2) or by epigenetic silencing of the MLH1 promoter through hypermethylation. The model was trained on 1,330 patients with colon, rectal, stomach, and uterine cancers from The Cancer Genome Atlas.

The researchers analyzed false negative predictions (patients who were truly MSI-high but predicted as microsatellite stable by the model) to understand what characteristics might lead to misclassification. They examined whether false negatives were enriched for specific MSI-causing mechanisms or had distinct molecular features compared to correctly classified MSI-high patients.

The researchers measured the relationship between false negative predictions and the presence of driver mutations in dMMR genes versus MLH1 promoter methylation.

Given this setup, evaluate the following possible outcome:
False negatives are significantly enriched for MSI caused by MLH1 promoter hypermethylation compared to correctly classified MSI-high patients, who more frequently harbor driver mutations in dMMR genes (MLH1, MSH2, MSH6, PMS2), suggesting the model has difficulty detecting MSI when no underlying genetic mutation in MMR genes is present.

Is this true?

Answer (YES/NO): NO